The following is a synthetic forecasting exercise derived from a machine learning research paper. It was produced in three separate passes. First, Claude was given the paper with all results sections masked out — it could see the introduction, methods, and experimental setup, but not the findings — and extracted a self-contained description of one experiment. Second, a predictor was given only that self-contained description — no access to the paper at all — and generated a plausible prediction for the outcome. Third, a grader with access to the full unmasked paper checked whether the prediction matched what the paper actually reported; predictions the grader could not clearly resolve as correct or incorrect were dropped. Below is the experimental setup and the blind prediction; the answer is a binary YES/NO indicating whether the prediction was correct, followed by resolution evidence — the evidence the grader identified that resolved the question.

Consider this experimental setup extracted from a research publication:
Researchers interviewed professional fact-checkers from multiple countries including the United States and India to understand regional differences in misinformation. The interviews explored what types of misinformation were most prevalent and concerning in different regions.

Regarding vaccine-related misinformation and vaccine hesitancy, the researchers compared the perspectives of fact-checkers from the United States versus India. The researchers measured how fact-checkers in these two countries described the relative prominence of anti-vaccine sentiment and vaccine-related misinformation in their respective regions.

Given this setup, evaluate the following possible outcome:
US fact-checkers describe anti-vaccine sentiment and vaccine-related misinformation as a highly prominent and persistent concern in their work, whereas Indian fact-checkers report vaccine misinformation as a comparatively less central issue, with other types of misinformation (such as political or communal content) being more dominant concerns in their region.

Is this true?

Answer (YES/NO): YES